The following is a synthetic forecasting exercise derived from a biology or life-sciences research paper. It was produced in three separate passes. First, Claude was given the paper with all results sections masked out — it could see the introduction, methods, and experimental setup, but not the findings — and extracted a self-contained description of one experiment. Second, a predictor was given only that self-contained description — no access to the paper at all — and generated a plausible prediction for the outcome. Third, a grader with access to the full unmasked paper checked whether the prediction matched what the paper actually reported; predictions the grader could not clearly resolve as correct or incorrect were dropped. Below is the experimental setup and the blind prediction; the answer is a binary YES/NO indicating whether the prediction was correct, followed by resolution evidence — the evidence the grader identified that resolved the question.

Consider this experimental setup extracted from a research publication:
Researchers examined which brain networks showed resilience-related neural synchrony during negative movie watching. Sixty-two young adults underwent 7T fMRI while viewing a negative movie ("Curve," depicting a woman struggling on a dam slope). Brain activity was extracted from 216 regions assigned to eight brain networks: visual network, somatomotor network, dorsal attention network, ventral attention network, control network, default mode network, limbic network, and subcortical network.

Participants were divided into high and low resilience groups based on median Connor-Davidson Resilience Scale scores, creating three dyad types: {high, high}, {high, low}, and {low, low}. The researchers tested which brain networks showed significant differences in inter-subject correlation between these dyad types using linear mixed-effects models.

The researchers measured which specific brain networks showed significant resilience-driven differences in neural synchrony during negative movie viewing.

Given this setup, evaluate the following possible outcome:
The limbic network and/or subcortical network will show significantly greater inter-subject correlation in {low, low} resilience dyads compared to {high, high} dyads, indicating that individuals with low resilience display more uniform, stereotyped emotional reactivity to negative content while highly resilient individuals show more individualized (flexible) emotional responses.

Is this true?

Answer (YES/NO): NO